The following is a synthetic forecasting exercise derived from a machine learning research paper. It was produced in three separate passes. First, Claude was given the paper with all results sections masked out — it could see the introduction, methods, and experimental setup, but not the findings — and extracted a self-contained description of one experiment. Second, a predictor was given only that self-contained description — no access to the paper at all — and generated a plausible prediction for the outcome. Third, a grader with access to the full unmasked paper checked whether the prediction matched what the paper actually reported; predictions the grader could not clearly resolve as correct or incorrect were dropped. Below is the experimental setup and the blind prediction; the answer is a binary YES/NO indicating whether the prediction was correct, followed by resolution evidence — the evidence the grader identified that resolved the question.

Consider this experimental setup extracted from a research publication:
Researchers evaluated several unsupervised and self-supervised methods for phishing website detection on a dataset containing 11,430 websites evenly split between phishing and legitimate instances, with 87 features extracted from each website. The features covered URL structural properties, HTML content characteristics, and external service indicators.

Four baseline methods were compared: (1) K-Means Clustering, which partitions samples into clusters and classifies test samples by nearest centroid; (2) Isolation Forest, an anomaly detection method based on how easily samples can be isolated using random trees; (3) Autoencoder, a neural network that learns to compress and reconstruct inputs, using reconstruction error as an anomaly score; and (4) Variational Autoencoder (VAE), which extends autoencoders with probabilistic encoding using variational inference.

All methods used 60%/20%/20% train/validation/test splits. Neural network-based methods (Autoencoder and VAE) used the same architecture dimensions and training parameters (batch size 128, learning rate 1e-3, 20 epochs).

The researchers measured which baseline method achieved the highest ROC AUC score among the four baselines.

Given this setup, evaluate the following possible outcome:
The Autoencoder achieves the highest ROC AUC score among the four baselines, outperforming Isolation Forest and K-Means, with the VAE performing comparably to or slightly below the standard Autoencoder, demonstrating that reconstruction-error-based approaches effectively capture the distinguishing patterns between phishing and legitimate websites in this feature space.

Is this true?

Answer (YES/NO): NO